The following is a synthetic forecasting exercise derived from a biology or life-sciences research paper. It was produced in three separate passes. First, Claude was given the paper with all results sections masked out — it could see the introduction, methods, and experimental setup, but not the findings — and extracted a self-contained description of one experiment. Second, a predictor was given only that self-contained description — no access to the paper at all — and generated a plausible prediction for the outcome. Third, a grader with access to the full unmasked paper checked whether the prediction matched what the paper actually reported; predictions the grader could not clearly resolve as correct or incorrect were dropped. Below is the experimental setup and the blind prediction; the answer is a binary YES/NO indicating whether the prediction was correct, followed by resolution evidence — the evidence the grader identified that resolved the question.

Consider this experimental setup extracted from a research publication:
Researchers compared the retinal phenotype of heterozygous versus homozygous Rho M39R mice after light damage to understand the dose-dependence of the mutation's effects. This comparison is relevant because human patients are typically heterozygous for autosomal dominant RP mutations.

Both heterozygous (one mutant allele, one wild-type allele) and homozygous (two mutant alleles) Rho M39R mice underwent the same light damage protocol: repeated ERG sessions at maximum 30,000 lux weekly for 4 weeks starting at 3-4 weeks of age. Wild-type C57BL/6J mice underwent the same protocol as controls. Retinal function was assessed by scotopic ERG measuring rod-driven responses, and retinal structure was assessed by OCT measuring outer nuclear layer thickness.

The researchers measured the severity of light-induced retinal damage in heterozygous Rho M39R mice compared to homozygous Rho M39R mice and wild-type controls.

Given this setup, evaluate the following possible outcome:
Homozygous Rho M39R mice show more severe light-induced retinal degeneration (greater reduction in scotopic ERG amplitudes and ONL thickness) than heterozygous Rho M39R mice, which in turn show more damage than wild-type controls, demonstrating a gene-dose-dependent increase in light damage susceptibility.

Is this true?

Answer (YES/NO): YES